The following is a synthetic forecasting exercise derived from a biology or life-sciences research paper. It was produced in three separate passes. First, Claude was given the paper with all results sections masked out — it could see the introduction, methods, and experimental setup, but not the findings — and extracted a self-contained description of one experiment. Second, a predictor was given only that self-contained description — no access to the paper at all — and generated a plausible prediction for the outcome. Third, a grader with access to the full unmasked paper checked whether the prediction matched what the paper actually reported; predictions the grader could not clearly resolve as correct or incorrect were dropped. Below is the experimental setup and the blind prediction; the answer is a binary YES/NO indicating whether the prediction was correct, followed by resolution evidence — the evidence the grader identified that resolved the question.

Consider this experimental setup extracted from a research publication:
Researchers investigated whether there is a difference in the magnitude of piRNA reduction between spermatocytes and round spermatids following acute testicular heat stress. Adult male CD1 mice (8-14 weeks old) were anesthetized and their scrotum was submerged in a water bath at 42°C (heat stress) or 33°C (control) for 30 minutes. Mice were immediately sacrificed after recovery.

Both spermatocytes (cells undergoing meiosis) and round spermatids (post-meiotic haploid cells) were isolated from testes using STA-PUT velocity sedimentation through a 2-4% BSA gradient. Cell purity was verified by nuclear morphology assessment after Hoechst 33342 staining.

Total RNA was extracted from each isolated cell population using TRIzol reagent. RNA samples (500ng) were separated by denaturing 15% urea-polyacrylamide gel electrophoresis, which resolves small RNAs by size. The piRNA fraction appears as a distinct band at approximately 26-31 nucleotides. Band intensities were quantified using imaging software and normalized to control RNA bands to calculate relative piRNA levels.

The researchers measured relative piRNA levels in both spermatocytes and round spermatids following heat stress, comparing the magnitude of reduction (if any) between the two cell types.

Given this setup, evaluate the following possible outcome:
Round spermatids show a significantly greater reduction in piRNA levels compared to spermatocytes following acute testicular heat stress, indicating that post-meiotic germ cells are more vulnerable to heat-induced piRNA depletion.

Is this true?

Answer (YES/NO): NO